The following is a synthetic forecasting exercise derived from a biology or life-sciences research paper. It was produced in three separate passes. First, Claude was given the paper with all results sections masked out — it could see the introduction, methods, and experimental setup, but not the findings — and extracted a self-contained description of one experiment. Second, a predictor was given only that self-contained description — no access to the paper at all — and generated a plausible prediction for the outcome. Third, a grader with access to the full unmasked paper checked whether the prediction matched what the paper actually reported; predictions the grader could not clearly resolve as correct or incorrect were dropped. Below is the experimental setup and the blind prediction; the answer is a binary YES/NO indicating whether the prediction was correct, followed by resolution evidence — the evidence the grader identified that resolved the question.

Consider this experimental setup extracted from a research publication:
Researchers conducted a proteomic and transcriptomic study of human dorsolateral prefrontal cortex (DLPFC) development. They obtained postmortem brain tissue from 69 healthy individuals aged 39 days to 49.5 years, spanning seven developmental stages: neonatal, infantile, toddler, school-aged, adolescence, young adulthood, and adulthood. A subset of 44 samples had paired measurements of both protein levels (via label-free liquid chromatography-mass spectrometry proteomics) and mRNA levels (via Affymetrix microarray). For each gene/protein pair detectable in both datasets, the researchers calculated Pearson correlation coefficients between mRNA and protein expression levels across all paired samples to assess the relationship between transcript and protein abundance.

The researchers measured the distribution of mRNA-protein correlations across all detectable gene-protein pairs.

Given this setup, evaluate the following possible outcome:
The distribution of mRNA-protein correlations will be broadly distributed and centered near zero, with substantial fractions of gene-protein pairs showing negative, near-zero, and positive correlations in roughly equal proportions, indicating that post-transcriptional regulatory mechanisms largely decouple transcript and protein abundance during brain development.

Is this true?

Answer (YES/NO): NO